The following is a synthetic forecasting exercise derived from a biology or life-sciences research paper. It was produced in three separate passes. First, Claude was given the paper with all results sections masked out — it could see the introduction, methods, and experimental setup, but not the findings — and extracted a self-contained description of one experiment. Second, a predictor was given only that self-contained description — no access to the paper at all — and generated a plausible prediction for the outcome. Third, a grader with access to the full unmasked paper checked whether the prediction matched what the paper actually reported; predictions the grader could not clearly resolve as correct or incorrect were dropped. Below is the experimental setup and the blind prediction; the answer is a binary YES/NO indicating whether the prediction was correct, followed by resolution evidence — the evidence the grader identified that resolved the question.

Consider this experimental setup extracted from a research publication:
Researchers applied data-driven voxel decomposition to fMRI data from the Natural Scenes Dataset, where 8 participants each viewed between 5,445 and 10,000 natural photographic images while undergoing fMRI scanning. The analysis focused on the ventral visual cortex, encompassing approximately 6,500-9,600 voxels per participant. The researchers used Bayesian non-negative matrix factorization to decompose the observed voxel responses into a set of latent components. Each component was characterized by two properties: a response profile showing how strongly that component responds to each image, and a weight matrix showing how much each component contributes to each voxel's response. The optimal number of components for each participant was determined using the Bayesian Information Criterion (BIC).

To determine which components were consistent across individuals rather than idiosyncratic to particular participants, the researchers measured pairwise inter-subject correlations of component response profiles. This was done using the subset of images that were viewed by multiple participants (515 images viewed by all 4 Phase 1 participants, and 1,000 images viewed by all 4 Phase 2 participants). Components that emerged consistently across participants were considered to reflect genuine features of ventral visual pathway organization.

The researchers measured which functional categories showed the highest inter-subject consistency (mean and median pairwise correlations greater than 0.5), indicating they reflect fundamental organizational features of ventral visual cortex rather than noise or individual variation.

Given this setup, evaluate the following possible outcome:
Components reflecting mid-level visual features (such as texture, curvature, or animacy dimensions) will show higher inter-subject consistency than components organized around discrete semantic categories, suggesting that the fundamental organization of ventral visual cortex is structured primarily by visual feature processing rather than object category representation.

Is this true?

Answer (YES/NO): NO